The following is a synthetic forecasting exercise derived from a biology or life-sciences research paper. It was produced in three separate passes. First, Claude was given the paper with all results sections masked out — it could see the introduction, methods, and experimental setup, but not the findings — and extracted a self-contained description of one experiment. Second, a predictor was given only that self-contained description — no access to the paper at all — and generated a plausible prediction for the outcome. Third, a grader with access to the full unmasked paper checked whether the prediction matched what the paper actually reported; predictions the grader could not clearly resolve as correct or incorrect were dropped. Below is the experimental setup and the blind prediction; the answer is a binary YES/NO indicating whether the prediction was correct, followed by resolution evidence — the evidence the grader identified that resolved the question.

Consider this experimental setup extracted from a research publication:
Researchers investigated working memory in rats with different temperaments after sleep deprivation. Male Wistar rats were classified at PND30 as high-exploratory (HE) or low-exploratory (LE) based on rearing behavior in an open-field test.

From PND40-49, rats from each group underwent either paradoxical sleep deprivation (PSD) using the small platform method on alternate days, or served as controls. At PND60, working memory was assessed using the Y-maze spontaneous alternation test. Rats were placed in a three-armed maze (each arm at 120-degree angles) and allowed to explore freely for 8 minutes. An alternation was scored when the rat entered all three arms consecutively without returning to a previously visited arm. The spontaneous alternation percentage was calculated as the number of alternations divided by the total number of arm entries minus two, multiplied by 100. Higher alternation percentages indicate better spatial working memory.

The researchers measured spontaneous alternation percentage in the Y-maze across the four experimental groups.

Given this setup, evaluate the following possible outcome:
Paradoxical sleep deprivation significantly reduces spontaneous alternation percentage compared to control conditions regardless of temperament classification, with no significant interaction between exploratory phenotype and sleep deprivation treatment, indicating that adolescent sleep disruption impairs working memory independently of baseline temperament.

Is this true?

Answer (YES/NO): YES